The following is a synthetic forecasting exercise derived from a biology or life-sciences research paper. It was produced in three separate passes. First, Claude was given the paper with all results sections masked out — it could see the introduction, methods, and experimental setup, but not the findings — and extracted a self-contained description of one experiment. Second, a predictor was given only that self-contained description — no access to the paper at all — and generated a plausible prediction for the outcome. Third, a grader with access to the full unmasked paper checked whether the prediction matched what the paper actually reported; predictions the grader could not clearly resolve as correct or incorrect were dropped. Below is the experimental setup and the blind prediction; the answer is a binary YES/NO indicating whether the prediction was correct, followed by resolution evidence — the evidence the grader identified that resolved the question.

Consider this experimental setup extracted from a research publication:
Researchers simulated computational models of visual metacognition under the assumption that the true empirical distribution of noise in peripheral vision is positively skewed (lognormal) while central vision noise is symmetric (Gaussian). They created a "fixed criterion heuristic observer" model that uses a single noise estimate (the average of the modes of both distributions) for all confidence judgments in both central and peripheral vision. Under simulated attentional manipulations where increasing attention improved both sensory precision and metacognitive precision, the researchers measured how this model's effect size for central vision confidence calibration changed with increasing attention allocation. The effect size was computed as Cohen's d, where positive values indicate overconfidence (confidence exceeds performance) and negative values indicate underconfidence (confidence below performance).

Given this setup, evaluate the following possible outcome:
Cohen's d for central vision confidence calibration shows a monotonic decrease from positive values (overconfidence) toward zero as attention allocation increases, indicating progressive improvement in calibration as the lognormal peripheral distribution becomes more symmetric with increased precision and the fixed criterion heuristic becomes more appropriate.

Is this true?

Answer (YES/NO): NO